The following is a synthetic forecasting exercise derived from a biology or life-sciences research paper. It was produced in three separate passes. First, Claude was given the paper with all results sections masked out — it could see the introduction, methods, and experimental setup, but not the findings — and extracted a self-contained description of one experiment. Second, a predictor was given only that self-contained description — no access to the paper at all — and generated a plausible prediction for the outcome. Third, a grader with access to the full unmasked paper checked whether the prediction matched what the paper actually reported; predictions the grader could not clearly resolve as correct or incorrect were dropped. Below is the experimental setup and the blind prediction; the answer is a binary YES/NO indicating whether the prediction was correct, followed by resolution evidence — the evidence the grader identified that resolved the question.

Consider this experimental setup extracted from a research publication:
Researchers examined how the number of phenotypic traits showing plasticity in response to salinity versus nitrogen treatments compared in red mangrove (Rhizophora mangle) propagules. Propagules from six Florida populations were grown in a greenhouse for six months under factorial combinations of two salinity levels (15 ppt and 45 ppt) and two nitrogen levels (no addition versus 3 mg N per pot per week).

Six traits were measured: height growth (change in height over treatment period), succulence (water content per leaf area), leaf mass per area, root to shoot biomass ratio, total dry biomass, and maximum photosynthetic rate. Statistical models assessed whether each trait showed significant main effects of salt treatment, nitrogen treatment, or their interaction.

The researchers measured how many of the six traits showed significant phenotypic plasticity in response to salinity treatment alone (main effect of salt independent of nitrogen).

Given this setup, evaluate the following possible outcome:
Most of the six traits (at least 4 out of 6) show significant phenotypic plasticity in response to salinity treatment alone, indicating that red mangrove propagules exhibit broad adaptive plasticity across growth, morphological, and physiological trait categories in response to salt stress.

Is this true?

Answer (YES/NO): NO